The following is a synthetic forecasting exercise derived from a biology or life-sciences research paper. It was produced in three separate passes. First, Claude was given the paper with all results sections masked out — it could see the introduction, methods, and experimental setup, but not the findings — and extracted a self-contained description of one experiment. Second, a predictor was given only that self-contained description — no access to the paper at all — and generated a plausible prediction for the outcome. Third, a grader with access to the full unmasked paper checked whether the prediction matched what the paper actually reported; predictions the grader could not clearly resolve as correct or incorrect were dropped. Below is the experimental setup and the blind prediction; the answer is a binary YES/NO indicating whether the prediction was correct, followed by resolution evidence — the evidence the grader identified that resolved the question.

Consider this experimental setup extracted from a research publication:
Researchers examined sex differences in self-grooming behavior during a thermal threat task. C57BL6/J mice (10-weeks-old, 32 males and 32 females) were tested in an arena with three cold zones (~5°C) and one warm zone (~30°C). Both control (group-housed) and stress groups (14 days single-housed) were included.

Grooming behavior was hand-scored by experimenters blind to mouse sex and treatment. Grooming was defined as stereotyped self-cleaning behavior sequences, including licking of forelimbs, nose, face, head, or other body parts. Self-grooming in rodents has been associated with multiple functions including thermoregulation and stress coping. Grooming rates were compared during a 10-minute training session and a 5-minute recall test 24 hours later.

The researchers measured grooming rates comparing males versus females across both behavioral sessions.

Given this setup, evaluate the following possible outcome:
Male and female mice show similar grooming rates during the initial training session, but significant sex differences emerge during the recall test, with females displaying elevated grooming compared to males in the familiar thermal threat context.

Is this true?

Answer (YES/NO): YES